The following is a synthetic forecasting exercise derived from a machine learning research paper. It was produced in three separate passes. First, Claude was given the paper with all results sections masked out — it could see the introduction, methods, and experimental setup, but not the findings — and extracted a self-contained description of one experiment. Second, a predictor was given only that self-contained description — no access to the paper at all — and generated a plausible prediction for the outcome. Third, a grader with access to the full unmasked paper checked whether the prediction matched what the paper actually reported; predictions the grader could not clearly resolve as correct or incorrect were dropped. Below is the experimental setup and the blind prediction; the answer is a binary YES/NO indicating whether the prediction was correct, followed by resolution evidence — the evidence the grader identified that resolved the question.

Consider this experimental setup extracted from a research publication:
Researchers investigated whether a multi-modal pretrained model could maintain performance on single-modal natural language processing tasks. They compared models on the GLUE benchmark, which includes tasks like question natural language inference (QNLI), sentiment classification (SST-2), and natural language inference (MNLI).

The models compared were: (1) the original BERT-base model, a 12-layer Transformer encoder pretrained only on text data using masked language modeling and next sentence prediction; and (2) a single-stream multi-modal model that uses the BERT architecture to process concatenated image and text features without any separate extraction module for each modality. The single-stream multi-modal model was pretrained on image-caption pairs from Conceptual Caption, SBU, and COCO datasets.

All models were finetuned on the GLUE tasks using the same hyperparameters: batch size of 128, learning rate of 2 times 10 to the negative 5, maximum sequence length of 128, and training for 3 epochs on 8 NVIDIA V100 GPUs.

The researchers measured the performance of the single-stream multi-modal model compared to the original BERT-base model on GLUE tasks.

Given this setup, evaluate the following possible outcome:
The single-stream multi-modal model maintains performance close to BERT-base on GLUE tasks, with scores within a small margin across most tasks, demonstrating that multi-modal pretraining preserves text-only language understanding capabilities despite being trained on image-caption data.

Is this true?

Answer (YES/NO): NO